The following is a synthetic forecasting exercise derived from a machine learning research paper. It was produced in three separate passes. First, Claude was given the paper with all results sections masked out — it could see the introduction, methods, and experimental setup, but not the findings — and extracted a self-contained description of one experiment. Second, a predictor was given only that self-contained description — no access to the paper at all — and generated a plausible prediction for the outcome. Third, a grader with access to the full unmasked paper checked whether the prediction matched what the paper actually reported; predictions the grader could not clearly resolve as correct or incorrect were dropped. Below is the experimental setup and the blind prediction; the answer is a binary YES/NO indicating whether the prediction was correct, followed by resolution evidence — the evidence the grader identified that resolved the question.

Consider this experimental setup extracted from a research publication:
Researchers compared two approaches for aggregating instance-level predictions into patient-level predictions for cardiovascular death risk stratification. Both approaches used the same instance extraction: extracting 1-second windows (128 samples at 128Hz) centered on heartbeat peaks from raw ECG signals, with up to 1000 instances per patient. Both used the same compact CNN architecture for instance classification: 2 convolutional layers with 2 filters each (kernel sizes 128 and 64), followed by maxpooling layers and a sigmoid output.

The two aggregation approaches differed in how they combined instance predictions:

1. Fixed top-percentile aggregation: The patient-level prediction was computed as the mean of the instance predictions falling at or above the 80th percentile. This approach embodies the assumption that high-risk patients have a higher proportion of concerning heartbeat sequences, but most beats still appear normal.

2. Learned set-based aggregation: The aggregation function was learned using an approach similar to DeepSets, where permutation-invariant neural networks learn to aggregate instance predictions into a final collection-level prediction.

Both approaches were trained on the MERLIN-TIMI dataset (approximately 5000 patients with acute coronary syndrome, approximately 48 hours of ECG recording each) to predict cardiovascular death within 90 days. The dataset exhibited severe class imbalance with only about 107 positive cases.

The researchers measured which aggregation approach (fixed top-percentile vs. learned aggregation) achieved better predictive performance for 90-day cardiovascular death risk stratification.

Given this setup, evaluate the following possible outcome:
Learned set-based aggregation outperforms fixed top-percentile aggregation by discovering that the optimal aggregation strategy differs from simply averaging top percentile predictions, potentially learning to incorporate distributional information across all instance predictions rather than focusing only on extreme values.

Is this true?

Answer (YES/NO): NO